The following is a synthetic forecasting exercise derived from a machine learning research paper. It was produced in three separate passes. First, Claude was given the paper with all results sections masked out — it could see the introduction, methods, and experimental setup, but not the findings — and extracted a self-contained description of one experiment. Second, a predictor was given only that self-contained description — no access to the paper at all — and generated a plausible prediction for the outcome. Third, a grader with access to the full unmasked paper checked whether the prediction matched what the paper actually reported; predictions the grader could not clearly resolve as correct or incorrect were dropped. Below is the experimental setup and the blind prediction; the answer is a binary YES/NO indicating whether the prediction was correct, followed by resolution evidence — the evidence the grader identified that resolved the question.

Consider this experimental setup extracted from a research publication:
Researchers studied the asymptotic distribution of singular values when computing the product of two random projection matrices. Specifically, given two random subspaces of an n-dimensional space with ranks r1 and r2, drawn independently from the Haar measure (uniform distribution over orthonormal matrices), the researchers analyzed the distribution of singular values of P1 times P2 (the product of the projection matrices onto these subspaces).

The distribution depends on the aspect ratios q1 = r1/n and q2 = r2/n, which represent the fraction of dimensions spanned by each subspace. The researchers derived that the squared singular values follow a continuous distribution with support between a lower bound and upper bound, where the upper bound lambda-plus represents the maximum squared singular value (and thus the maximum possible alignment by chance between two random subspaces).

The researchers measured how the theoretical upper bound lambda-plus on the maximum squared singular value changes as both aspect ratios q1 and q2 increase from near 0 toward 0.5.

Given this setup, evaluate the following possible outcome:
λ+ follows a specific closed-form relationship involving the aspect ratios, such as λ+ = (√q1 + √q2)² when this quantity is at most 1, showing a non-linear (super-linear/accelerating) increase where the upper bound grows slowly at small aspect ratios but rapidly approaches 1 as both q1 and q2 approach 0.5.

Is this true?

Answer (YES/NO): NO